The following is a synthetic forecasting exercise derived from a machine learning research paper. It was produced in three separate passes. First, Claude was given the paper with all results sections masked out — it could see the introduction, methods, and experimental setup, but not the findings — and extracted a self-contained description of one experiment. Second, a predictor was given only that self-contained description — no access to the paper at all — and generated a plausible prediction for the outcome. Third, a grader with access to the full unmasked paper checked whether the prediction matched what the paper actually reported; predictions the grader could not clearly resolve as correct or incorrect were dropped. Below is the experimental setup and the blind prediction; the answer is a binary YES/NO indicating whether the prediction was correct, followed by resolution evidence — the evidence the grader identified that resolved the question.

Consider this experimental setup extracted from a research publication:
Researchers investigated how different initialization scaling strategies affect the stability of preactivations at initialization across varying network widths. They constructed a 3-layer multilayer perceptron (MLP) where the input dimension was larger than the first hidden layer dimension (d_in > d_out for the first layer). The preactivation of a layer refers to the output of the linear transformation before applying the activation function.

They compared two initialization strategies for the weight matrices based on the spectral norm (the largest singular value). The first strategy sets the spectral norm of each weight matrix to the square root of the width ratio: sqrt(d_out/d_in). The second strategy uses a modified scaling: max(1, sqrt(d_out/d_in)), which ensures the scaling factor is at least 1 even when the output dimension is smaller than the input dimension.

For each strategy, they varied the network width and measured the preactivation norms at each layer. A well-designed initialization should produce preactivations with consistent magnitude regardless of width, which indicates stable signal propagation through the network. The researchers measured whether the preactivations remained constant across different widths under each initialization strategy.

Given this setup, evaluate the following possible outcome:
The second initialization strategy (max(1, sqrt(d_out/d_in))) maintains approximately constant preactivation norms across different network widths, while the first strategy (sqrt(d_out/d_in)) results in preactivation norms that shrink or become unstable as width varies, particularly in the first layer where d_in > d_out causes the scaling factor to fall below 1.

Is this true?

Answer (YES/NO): YES